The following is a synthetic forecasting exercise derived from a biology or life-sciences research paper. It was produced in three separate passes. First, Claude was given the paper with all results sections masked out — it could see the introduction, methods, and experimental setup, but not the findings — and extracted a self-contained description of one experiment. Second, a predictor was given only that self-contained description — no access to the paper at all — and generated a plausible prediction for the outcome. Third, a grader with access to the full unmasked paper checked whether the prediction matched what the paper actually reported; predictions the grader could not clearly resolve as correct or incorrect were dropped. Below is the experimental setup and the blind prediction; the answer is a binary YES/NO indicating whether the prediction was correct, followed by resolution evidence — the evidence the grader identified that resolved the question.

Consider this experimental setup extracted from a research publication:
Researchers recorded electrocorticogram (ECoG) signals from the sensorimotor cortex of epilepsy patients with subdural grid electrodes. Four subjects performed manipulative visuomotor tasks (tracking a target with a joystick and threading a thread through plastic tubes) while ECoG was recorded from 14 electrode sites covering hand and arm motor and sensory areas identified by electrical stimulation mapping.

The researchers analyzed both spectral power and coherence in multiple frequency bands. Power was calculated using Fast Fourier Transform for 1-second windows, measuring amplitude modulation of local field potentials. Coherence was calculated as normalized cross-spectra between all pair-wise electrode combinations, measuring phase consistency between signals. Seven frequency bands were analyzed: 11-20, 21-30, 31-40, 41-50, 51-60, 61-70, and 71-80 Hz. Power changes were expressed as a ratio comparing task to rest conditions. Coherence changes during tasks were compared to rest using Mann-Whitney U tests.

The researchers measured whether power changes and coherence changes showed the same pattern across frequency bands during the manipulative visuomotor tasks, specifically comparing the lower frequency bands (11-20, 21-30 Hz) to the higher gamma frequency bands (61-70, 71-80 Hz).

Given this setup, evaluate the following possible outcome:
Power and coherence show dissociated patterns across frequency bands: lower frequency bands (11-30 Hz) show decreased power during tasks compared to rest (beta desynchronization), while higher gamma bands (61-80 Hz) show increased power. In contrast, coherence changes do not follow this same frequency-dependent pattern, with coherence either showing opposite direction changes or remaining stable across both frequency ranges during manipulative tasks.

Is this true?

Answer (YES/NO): YES